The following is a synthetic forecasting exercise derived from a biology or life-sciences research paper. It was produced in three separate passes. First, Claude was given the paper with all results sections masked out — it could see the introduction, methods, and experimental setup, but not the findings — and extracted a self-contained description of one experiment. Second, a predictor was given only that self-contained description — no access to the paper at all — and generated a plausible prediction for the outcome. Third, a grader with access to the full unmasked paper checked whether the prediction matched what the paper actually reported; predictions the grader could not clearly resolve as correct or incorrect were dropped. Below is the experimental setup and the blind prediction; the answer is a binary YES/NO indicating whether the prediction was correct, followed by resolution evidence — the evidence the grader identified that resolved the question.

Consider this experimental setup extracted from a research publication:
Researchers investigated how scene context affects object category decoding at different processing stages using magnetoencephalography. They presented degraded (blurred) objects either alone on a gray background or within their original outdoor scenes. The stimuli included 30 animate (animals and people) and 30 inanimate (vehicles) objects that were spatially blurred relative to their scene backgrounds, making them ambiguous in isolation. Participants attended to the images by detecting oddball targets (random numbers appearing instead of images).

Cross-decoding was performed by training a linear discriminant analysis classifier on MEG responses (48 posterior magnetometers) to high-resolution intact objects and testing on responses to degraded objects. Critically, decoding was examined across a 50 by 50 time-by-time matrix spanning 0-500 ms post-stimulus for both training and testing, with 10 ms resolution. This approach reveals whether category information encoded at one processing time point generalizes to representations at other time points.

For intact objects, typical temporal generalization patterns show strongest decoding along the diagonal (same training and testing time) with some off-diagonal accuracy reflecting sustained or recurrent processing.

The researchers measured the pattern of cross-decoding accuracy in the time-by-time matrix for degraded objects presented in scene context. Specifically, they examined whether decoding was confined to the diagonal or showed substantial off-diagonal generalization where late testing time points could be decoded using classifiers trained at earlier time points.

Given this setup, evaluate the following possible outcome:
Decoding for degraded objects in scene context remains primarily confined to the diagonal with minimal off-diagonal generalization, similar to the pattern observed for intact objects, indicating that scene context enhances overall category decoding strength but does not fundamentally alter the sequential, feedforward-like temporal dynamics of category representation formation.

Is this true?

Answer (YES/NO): NO